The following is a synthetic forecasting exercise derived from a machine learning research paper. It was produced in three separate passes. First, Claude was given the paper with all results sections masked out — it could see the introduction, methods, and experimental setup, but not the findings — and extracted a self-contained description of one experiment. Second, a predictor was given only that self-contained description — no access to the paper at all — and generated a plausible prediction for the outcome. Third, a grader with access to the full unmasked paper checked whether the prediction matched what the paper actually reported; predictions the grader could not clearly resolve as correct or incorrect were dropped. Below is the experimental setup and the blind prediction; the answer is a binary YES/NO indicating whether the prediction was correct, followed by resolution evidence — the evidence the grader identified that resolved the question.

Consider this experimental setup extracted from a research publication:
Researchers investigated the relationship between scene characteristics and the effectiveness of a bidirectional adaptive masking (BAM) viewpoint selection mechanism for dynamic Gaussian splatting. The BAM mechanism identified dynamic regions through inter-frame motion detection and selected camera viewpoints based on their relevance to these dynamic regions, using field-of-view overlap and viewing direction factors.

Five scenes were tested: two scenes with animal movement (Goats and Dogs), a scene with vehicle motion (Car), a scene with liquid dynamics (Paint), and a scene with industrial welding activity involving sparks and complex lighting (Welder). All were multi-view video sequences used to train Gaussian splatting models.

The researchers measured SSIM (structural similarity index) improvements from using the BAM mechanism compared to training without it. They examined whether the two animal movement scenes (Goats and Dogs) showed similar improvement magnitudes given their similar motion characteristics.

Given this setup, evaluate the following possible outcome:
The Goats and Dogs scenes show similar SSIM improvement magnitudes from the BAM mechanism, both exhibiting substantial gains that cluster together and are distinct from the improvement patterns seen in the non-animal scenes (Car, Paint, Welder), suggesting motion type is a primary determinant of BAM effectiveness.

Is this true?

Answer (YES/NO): NO